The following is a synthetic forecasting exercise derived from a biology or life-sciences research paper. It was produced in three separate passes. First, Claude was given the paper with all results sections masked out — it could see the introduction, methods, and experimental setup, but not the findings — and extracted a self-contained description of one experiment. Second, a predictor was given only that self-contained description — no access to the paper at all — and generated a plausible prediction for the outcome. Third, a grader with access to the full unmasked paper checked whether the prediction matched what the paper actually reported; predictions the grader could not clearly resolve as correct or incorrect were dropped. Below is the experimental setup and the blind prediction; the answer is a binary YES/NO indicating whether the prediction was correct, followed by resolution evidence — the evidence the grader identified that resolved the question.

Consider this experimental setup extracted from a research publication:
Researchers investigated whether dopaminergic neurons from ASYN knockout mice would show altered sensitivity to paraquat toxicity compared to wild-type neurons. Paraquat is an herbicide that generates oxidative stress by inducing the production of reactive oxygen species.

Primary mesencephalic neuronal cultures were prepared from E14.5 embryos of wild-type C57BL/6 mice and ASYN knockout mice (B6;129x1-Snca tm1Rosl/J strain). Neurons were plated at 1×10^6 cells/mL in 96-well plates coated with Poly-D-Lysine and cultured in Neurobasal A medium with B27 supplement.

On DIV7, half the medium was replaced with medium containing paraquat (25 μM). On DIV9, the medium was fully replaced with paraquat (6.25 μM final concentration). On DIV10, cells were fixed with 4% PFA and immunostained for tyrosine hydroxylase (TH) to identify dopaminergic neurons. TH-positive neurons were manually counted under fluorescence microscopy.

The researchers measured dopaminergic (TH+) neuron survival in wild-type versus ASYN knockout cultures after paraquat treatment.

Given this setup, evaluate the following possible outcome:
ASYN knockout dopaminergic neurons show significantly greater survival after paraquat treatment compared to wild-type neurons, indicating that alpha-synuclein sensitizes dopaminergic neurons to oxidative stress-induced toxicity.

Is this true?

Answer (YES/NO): YES